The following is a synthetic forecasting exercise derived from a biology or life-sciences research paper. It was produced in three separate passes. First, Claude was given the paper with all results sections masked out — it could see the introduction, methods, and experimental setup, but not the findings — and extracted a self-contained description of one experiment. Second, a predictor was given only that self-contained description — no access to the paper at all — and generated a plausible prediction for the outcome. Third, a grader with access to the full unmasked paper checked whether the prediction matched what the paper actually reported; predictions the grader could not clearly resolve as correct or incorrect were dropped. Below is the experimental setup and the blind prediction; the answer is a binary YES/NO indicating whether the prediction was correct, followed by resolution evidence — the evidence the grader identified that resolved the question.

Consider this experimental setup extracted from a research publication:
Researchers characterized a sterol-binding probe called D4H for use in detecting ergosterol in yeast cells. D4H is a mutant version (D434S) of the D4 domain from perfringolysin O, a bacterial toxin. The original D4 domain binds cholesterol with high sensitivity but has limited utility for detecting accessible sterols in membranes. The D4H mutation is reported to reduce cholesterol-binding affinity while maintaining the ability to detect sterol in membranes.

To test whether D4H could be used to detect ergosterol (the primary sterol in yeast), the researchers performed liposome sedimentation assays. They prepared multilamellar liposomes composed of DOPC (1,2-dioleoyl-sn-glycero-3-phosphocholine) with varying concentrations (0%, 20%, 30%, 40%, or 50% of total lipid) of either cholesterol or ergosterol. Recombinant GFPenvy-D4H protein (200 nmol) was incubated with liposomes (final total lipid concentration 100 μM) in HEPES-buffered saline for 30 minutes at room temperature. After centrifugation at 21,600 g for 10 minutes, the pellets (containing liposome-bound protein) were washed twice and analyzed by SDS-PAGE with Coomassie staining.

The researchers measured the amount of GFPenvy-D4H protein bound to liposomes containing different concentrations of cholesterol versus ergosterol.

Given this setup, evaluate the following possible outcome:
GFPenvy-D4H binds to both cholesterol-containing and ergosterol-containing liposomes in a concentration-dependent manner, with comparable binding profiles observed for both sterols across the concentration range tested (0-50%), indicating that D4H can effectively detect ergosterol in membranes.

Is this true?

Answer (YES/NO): NO